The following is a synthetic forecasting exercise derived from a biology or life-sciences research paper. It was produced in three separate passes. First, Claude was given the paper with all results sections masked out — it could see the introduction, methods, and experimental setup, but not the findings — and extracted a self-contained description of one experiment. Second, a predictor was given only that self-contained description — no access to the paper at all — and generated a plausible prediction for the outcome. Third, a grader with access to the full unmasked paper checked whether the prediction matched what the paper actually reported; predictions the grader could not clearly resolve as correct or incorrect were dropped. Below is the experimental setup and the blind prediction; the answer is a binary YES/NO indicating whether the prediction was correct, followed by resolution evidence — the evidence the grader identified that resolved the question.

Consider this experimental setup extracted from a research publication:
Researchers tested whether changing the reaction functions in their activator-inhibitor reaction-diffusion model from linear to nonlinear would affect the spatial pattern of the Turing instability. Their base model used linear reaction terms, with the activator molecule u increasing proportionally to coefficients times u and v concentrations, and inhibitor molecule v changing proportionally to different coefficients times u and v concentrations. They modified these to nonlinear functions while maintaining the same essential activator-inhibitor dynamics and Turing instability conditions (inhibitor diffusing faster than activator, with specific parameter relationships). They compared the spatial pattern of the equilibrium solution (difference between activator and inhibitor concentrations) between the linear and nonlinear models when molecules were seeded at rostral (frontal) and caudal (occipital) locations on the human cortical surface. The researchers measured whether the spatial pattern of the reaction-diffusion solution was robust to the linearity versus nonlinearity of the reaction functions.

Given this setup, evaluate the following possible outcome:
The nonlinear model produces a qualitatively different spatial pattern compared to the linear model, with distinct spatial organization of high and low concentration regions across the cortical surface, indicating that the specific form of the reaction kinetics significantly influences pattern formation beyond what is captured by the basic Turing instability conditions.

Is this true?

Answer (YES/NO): NO